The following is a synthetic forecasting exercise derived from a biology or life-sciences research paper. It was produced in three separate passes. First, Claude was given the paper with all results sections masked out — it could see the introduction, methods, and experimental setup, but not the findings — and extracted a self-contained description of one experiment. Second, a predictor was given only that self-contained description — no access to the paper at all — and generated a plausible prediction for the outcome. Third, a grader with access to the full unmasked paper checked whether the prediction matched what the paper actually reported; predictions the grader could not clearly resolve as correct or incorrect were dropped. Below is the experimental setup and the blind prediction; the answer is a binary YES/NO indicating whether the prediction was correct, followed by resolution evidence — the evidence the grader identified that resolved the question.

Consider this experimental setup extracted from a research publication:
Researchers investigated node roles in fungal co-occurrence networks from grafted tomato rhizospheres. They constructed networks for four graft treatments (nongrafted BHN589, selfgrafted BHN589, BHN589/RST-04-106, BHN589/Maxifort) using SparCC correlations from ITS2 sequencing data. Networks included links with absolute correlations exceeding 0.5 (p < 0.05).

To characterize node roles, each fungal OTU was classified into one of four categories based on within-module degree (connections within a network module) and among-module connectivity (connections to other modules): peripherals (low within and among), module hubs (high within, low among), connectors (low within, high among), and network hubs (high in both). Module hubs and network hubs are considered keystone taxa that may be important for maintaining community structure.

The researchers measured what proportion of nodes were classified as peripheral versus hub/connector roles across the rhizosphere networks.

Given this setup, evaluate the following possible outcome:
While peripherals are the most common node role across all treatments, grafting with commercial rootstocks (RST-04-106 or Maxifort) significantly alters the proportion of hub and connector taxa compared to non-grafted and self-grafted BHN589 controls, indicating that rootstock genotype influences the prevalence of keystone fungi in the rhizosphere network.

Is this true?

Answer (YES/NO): YES